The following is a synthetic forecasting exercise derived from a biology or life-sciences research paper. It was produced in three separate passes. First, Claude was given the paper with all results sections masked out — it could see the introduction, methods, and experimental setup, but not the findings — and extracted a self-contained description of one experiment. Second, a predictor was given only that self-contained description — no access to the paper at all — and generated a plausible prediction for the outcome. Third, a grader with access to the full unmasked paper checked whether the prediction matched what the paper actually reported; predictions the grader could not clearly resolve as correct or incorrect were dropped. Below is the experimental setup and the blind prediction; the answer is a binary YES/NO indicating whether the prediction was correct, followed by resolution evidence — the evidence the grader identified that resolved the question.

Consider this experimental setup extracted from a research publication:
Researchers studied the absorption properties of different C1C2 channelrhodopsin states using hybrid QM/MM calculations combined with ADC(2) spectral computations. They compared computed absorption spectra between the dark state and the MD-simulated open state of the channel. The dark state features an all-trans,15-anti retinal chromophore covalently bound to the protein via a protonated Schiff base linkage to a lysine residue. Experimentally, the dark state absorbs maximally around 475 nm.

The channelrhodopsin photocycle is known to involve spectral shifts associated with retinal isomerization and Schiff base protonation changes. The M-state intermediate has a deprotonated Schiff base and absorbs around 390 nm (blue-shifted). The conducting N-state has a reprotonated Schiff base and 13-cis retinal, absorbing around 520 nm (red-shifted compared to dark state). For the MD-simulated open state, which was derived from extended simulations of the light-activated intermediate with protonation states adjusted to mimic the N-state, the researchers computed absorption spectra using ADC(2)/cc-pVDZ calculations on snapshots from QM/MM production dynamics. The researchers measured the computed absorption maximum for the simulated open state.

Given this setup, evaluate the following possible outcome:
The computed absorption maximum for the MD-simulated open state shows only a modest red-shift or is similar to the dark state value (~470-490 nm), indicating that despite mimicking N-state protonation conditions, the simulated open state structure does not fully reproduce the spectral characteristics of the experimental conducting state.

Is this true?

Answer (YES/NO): NO